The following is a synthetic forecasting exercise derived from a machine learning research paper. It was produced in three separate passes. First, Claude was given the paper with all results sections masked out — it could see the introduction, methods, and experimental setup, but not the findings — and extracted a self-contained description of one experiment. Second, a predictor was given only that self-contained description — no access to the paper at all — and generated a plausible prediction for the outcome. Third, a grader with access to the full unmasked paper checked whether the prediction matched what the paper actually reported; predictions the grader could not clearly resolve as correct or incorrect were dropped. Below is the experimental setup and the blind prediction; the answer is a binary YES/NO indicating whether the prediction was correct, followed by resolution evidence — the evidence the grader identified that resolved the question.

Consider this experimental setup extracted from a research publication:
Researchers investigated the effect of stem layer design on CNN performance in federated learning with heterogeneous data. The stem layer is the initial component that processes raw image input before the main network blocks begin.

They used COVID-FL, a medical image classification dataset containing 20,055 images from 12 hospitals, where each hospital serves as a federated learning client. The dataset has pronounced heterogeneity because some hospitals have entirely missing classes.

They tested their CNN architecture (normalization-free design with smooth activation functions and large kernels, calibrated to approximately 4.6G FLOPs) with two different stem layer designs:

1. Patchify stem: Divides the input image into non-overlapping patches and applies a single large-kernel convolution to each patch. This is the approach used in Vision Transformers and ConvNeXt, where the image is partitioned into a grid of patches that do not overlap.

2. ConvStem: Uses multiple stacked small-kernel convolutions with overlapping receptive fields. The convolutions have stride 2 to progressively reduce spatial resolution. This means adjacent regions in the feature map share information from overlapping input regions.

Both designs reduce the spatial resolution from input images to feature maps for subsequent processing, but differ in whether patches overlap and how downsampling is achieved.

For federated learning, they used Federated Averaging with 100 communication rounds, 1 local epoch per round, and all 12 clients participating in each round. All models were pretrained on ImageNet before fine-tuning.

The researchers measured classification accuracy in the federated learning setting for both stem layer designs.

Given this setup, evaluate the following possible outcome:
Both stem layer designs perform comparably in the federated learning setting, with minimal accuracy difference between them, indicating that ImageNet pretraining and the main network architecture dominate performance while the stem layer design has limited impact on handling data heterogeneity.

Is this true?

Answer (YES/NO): NO